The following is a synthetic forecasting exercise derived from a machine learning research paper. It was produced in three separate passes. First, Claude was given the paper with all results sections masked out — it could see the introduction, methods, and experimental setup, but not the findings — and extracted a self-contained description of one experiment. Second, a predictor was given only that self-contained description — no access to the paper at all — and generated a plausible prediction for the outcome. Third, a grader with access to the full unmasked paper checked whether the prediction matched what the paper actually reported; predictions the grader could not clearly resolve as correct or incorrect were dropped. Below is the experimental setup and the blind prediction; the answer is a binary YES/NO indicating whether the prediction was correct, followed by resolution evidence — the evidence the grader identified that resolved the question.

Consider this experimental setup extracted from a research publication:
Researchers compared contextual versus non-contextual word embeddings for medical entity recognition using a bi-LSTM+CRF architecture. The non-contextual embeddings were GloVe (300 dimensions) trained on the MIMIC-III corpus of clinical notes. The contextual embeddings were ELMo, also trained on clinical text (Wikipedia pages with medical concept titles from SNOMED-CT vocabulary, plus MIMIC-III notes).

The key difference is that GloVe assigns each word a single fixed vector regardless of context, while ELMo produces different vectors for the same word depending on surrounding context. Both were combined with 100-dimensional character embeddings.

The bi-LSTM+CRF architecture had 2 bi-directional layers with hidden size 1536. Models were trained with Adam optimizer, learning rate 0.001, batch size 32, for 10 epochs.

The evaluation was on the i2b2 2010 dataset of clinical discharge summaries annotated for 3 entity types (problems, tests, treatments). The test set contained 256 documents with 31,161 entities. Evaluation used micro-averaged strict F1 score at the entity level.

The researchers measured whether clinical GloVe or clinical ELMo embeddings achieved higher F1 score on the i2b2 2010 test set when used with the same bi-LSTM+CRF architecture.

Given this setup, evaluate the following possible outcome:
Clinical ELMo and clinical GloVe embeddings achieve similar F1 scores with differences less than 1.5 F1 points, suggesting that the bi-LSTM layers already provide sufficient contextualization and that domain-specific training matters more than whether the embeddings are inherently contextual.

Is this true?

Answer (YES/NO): NO